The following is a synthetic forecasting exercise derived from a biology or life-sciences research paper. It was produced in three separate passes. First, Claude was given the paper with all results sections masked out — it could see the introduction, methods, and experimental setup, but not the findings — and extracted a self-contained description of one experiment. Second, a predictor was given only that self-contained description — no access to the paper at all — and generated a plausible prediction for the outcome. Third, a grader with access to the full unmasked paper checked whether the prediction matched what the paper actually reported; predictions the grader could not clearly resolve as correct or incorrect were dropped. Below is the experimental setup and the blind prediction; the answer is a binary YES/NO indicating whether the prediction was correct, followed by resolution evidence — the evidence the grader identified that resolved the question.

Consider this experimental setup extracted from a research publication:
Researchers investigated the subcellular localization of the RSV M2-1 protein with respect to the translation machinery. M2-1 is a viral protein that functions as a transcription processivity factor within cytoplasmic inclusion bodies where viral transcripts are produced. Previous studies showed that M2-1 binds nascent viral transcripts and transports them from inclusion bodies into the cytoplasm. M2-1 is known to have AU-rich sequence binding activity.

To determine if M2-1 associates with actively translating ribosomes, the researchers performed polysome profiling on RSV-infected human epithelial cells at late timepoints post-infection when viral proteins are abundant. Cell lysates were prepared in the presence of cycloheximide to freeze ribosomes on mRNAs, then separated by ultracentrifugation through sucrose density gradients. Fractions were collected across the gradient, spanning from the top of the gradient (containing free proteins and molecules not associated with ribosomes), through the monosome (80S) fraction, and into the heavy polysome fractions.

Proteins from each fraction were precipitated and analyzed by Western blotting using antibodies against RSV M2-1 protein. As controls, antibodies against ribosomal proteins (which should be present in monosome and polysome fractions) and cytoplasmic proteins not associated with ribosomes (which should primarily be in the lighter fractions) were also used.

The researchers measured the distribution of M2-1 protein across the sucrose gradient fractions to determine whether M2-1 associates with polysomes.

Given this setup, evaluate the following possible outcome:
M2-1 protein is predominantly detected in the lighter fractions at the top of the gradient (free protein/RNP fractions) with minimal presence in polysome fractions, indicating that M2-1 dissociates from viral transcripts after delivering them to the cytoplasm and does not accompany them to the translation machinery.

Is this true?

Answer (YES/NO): NO